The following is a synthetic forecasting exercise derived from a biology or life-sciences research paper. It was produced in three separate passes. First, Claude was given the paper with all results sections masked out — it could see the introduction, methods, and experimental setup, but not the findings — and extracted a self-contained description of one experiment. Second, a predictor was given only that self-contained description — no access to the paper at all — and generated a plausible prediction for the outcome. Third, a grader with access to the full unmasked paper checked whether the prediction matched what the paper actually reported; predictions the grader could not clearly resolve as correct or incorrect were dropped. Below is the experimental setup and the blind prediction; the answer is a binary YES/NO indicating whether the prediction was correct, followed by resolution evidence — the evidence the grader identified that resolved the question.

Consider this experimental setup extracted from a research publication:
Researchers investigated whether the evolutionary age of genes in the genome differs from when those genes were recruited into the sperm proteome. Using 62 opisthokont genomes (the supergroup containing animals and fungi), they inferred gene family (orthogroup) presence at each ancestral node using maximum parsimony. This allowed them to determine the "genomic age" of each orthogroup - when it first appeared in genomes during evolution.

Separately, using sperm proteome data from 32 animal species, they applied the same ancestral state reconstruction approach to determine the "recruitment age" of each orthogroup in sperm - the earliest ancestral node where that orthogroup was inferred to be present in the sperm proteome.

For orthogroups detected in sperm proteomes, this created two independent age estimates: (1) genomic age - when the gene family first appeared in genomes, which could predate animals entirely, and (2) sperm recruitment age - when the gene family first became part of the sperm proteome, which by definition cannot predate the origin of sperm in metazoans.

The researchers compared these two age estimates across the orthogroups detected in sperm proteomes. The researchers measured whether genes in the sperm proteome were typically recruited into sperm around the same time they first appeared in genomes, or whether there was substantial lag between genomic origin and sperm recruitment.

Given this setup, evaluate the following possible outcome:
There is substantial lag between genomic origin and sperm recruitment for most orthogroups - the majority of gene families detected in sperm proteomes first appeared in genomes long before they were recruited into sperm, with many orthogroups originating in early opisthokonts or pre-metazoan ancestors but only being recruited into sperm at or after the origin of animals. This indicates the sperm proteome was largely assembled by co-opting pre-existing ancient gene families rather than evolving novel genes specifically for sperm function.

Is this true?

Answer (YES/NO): NO